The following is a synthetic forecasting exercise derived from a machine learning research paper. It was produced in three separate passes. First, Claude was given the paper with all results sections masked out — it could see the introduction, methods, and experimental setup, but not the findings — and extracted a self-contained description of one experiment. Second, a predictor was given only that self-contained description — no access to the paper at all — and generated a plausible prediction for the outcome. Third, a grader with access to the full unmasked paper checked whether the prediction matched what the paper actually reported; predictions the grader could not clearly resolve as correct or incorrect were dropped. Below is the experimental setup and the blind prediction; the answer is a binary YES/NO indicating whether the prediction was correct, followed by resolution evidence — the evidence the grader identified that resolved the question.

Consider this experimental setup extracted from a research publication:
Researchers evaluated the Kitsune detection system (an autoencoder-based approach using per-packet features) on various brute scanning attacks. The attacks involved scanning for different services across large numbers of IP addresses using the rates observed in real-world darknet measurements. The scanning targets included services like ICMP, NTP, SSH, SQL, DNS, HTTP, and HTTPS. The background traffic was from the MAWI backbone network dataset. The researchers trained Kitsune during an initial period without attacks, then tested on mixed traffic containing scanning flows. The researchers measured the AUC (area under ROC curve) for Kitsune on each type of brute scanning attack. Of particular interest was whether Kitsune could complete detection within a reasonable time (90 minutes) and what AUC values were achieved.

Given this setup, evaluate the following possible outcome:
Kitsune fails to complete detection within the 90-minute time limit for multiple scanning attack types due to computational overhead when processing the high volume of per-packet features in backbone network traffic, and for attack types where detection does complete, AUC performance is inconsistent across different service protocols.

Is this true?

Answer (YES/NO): NO